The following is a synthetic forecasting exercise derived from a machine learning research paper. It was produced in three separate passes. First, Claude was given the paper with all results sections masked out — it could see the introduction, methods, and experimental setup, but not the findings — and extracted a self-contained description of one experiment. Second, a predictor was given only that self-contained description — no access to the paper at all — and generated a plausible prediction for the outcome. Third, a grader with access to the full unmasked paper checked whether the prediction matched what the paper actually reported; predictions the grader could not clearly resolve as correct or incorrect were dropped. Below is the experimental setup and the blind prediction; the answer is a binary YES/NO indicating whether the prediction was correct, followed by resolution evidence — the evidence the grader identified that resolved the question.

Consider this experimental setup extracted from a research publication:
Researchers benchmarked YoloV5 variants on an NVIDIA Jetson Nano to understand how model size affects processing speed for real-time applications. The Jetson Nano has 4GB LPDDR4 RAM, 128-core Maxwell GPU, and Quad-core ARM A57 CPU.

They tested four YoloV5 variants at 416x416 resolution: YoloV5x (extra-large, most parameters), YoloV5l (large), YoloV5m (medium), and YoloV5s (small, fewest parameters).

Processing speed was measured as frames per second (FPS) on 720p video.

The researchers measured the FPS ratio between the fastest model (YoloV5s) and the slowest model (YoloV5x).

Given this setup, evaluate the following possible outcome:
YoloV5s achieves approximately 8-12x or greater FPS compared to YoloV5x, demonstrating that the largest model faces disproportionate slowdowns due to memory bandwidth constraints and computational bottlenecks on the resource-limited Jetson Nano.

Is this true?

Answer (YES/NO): NO